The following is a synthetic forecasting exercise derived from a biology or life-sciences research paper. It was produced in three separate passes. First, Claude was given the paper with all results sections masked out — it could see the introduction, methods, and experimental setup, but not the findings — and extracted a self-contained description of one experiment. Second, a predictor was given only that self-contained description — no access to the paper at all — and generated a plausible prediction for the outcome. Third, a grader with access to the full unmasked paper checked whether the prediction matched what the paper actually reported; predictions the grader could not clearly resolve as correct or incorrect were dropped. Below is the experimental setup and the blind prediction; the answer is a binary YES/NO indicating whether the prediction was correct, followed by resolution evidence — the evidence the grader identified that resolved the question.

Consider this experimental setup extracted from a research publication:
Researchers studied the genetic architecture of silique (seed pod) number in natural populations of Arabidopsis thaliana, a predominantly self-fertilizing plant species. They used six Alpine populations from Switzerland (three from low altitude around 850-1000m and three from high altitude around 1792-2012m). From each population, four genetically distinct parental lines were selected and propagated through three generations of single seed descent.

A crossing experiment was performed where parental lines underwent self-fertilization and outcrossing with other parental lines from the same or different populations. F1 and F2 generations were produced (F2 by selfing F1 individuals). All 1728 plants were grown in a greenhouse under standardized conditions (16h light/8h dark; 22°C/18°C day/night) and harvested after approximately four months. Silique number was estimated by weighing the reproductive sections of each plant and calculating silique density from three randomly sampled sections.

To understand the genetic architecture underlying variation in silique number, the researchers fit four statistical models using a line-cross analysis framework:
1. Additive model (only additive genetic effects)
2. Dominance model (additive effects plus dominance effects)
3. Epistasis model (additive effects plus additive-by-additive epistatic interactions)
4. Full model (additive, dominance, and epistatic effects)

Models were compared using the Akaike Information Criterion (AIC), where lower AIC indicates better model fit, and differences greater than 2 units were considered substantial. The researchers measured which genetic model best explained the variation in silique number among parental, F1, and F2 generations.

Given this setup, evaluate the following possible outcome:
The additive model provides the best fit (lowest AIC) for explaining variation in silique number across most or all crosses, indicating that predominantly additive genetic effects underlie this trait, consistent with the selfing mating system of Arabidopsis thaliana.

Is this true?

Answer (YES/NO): NO